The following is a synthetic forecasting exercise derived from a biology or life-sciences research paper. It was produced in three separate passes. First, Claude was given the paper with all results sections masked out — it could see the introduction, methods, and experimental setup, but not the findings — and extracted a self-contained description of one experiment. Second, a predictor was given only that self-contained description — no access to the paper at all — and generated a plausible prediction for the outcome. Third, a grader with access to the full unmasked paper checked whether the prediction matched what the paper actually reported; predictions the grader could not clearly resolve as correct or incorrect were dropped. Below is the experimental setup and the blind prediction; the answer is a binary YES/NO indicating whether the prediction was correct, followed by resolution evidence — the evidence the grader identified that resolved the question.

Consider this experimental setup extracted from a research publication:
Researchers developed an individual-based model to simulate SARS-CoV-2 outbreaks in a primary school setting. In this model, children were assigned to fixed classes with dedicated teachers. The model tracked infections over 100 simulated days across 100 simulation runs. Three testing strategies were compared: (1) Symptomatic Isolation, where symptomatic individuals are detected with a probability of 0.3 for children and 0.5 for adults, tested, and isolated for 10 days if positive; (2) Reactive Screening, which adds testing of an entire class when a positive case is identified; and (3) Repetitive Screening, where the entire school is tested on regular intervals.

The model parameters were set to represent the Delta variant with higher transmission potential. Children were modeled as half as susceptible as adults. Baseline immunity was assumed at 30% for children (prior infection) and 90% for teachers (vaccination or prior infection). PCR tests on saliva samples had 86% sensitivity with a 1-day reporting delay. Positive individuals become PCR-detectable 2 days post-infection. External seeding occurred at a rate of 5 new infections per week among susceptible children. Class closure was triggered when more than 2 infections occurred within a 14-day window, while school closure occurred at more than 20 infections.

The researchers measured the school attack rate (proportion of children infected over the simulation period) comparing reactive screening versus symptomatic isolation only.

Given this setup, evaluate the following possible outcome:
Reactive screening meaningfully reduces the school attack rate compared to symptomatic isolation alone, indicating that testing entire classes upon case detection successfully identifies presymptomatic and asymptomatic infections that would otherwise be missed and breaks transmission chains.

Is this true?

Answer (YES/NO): NO